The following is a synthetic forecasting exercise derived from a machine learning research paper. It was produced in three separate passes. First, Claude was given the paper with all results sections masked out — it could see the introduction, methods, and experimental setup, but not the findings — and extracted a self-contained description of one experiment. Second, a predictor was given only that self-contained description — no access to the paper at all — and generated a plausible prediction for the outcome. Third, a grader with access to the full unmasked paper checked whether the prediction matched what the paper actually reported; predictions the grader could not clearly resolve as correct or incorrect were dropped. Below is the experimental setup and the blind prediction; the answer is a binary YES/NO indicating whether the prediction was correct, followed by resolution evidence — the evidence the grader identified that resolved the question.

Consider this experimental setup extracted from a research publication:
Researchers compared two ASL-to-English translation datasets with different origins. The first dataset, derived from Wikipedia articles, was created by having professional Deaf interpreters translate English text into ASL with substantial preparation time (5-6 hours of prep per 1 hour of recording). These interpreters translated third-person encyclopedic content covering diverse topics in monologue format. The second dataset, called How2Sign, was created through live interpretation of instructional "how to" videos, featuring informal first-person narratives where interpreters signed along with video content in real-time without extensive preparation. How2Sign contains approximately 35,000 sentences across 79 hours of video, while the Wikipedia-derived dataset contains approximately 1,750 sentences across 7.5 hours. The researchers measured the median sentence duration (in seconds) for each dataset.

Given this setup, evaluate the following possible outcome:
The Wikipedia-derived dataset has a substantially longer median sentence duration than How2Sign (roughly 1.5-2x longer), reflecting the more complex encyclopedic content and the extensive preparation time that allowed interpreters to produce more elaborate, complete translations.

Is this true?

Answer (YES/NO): NO